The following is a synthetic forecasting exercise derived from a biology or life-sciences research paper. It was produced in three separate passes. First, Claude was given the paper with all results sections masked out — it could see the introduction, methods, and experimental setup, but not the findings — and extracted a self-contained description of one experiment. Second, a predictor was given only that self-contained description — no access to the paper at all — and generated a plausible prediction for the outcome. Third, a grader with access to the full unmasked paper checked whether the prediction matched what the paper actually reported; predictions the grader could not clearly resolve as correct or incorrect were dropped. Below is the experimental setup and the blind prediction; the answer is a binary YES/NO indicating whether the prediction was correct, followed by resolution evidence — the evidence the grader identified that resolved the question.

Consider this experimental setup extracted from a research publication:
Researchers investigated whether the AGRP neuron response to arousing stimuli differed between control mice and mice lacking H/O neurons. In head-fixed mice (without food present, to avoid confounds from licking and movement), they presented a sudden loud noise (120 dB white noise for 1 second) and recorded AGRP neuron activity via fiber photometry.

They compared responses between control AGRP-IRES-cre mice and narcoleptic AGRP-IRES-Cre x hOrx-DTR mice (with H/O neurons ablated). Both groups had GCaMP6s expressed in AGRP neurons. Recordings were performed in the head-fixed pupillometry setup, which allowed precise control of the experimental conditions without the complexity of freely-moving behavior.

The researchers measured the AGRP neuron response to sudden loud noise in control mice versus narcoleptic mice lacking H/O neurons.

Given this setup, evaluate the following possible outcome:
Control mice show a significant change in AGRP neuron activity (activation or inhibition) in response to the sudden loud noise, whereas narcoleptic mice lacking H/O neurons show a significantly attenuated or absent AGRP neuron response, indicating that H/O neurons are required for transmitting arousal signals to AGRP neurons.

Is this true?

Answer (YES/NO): YES